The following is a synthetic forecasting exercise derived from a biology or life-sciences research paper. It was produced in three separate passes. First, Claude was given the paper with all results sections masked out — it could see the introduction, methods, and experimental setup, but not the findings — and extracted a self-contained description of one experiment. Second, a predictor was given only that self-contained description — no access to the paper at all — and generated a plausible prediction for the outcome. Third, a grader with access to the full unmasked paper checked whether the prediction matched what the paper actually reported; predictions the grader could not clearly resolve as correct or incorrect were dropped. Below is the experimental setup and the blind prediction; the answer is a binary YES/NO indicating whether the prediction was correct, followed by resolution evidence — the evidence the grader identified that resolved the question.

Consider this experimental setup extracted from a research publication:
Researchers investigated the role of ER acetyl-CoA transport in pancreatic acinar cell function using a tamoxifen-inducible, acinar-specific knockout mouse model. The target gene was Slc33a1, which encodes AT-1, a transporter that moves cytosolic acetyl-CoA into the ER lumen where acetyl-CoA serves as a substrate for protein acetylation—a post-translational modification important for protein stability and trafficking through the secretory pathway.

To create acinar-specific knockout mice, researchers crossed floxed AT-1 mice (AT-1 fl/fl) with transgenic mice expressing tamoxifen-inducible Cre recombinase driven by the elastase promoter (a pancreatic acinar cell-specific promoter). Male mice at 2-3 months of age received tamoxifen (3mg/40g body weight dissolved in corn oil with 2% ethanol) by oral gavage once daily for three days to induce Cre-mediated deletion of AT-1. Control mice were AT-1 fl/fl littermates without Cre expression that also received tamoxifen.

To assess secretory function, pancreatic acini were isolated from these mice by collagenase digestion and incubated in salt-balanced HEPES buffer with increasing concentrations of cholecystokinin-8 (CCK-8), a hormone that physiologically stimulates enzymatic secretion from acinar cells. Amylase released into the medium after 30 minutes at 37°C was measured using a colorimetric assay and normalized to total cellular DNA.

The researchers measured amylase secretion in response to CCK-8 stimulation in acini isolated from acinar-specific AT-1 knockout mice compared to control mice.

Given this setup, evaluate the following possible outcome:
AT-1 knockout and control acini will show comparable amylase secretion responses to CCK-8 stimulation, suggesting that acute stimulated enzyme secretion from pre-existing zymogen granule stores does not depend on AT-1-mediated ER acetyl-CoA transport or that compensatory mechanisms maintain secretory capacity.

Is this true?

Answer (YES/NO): NO